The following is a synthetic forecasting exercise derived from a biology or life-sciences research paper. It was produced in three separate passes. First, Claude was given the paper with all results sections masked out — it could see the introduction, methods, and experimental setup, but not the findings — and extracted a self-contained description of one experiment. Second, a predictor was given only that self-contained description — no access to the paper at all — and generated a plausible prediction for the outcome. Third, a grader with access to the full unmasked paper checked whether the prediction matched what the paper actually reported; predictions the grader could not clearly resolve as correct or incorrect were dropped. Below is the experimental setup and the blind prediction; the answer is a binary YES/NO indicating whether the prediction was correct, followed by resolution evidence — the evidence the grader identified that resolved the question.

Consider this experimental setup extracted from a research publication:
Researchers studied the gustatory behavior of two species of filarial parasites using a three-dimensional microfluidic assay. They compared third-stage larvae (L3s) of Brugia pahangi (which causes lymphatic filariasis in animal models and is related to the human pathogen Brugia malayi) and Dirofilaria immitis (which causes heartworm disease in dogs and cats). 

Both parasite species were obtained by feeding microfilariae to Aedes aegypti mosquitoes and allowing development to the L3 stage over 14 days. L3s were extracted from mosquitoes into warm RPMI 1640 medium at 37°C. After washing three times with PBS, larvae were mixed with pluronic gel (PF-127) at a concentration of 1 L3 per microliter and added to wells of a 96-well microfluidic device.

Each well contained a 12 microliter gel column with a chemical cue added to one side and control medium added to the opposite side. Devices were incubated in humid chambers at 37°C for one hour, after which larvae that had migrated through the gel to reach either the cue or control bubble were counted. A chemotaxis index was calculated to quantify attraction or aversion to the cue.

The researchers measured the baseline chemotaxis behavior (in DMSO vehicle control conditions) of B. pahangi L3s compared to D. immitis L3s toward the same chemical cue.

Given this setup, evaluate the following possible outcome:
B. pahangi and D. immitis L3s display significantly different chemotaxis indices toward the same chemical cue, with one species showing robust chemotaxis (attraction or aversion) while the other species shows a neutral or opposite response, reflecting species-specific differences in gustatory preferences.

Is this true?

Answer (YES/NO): NO